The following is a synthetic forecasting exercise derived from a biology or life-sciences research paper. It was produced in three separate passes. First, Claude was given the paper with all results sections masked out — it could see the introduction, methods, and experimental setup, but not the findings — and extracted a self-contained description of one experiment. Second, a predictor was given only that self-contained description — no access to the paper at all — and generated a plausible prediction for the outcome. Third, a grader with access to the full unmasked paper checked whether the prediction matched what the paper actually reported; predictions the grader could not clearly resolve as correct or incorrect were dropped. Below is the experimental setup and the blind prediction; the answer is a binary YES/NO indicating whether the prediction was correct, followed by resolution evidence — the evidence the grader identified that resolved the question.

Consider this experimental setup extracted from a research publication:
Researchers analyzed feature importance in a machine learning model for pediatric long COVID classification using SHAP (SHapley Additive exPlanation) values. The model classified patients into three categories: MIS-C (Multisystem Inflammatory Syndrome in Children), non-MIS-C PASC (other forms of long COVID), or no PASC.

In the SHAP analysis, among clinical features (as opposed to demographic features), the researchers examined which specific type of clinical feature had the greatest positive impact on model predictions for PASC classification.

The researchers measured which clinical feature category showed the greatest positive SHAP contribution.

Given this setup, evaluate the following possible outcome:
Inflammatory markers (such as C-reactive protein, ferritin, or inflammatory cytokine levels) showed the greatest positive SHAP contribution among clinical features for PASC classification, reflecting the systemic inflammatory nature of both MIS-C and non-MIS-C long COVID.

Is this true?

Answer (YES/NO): NO